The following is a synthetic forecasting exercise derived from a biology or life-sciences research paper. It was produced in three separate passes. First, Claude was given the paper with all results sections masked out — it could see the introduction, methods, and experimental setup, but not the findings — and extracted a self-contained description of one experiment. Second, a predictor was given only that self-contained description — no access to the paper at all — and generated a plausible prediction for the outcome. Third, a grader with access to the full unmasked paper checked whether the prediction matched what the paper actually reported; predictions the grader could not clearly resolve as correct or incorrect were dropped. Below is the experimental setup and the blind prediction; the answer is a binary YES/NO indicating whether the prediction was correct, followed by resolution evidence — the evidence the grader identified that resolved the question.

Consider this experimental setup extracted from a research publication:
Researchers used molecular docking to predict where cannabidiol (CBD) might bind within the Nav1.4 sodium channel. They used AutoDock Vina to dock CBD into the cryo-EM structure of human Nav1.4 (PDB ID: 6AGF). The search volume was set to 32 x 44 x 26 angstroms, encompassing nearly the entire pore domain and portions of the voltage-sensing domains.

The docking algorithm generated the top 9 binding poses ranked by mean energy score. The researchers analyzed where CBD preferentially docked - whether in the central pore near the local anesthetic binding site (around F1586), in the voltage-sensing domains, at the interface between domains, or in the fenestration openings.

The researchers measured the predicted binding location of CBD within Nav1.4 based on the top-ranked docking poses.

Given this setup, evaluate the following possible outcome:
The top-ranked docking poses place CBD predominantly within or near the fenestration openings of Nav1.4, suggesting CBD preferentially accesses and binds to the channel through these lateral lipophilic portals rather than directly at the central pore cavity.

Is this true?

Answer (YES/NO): NO